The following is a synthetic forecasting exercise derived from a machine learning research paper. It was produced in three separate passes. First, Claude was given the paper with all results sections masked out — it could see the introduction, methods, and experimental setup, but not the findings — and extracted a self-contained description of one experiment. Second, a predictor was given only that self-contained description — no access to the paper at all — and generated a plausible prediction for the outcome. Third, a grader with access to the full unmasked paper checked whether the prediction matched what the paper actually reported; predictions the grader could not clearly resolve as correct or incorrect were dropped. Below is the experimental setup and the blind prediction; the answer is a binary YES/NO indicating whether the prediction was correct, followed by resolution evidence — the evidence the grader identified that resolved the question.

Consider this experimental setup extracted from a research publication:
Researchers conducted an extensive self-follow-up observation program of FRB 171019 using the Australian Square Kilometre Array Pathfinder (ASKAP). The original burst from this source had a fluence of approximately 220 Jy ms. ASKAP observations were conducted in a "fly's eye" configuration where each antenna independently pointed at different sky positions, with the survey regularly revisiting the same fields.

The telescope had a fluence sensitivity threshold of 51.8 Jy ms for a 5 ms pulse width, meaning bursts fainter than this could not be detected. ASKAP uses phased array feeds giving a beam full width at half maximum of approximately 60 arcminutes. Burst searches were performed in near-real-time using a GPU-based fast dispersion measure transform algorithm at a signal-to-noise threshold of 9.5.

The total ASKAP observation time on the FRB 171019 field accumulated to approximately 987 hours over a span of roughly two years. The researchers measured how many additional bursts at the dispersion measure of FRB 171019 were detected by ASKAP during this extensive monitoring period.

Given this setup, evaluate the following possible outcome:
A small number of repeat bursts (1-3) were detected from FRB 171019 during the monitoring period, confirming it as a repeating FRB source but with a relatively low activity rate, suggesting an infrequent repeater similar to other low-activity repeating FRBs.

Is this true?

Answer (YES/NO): NO